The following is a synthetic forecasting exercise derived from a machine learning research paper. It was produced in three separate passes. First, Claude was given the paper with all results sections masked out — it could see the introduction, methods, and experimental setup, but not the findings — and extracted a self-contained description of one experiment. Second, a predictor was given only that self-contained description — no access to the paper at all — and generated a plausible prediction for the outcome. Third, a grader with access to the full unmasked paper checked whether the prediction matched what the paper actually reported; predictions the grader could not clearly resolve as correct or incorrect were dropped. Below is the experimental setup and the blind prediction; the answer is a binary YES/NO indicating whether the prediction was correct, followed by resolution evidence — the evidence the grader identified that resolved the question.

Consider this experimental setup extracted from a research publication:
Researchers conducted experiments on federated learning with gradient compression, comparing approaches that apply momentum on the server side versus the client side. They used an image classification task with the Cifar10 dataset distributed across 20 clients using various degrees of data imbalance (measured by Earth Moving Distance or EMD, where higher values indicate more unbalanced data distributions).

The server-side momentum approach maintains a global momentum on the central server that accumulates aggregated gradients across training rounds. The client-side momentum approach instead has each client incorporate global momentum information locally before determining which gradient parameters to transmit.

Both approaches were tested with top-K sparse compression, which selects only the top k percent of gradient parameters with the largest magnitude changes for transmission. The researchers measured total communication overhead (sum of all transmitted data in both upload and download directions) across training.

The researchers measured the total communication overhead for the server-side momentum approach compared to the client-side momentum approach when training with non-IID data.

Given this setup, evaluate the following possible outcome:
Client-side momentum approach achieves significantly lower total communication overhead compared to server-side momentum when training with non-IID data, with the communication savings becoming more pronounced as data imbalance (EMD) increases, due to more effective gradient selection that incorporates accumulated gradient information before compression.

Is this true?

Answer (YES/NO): NO